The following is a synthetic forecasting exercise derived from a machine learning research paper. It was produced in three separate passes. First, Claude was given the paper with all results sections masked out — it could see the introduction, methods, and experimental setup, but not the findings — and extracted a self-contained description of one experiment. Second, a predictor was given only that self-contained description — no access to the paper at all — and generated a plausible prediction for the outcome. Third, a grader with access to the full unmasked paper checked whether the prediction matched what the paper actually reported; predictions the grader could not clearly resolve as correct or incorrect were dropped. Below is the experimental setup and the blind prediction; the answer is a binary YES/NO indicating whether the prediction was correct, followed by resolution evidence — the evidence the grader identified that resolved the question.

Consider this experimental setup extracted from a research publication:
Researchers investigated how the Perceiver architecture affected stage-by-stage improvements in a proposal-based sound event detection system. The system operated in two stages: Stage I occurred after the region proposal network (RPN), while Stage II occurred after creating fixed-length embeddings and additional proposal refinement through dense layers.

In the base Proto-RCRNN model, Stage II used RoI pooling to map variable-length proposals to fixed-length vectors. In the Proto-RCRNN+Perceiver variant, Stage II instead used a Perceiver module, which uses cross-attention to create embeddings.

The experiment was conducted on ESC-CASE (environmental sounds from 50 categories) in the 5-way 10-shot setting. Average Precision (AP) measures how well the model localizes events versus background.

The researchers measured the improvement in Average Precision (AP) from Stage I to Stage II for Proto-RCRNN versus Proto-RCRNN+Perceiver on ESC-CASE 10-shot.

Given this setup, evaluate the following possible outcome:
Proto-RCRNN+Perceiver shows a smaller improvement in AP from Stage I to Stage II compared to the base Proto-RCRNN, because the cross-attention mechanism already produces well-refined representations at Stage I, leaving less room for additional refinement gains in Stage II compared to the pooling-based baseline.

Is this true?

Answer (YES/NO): NO